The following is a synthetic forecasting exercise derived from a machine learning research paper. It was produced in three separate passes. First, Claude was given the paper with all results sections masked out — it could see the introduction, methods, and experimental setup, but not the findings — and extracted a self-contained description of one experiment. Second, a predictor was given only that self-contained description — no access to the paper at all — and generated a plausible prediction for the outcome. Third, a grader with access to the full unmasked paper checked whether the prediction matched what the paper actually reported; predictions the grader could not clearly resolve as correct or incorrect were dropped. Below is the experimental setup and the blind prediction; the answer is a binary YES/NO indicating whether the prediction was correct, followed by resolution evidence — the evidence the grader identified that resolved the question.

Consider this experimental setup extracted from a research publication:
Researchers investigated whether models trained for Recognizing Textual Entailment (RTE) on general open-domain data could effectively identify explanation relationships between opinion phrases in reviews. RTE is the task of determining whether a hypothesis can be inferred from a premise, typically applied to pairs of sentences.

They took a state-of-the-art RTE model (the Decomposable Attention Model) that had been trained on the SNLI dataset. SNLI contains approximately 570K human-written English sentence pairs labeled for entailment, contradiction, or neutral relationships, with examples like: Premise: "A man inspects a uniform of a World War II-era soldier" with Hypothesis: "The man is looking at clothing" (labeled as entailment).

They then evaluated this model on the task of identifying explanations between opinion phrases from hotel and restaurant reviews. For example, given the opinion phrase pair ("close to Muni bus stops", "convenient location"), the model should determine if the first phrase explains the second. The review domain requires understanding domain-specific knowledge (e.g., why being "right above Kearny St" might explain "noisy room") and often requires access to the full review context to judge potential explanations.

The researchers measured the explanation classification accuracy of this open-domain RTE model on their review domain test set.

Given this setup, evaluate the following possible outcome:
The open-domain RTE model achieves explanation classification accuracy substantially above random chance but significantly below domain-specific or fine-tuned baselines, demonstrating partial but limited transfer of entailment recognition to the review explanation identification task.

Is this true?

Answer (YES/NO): NO